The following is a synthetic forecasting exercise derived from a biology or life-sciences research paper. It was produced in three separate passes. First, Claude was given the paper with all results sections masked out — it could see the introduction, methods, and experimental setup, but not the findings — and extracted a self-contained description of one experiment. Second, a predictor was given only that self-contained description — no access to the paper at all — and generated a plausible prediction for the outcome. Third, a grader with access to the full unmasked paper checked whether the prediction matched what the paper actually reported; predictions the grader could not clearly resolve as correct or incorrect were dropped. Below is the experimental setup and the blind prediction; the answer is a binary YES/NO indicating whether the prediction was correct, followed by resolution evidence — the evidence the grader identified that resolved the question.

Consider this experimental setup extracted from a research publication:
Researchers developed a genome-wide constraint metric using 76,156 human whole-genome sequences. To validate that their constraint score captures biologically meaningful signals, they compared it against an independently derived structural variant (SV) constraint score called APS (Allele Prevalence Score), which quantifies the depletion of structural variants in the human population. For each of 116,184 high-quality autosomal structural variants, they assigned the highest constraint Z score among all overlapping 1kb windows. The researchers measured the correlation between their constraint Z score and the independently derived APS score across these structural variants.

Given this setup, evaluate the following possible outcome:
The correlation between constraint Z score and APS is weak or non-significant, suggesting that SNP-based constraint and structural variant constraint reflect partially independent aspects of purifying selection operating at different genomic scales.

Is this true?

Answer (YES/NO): NO